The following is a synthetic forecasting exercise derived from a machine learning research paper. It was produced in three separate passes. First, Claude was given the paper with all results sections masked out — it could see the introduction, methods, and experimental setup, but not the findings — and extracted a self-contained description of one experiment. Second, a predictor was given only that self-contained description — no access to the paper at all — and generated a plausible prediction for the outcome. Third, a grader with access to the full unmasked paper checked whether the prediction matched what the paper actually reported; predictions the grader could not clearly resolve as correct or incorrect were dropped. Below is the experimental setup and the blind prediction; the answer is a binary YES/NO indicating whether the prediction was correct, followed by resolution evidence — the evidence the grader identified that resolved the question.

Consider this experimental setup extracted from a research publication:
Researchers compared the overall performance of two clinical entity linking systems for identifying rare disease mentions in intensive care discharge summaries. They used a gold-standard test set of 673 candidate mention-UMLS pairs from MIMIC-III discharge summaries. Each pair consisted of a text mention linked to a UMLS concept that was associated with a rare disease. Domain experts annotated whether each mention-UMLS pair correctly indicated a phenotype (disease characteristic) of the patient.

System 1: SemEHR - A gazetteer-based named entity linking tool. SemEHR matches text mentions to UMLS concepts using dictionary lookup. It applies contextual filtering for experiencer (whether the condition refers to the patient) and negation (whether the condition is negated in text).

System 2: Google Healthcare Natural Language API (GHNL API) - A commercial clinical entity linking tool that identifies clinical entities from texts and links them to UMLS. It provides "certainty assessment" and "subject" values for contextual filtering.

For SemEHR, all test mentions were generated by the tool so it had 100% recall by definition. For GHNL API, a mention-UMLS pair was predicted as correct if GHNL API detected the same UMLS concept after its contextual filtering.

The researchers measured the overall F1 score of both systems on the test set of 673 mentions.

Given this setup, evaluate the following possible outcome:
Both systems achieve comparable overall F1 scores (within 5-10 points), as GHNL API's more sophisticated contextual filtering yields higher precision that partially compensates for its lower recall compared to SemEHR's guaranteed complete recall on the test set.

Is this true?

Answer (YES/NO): NO